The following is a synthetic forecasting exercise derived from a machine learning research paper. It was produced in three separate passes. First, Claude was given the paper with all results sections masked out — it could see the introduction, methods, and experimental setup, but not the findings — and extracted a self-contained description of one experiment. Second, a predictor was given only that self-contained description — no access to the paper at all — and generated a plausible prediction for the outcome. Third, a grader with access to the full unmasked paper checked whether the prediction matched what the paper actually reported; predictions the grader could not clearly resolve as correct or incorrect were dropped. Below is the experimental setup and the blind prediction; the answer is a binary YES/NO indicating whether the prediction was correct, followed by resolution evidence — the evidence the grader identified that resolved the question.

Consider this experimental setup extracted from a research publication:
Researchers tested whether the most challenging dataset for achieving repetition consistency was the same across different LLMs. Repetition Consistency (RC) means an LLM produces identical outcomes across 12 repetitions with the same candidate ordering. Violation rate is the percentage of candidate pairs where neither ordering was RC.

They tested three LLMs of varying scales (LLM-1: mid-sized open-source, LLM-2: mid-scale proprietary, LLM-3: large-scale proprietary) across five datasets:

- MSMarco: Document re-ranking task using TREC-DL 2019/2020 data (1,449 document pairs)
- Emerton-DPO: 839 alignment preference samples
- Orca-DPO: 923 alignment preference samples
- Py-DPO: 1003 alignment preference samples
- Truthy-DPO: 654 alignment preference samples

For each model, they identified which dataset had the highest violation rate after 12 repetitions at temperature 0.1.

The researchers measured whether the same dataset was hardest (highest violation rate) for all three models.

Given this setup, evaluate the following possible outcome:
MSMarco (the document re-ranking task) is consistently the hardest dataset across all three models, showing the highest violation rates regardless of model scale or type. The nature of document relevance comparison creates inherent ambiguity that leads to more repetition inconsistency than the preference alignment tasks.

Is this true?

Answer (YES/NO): NO